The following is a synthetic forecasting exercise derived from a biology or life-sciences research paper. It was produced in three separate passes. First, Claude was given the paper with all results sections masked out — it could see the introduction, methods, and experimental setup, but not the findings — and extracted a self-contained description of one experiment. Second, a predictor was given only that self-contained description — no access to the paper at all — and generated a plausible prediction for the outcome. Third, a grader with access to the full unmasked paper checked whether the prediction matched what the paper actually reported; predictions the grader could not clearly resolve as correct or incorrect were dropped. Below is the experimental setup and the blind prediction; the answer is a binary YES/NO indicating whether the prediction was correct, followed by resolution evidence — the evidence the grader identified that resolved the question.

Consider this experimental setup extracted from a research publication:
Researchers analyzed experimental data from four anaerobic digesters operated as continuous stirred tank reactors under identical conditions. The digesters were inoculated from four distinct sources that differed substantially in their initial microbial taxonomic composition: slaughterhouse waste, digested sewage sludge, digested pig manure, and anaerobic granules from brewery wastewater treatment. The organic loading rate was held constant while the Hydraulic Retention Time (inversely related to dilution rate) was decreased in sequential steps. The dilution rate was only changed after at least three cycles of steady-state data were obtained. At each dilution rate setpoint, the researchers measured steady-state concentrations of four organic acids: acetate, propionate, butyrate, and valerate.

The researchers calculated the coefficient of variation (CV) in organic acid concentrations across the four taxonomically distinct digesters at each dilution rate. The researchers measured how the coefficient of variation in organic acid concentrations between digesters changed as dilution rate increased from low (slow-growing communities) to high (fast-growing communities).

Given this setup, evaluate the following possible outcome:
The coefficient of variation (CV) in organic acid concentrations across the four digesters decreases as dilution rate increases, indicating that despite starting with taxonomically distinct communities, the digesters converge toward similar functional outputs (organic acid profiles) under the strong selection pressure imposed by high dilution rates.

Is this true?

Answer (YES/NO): NO